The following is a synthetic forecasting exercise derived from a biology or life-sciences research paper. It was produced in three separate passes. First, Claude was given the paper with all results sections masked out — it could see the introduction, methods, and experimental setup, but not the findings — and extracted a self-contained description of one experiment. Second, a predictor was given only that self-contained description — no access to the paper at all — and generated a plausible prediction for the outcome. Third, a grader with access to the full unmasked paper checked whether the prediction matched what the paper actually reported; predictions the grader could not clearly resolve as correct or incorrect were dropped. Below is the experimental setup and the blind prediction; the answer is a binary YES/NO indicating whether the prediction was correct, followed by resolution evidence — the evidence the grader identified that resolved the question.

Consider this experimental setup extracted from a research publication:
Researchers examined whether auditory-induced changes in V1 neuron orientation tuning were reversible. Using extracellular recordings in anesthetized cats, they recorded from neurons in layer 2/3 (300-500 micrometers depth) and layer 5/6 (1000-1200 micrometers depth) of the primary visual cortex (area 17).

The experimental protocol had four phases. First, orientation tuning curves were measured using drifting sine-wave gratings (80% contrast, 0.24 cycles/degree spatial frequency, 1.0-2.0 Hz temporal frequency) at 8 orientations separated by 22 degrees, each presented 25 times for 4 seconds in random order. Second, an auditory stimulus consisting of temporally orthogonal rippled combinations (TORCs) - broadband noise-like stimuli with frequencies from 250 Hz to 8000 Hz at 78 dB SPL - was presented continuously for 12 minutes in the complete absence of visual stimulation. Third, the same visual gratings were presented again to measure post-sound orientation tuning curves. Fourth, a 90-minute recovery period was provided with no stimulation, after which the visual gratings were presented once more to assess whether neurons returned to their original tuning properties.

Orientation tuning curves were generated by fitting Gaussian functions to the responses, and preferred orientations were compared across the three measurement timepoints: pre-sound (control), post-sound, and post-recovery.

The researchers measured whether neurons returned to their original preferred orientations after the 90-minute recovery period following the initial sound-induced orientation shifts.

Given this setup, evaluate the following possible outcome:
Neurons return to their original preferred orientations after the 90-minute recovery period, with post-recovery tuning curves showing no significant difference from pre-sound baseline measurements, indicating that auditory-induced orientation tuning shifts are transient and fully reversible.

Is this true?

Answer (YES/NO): NO